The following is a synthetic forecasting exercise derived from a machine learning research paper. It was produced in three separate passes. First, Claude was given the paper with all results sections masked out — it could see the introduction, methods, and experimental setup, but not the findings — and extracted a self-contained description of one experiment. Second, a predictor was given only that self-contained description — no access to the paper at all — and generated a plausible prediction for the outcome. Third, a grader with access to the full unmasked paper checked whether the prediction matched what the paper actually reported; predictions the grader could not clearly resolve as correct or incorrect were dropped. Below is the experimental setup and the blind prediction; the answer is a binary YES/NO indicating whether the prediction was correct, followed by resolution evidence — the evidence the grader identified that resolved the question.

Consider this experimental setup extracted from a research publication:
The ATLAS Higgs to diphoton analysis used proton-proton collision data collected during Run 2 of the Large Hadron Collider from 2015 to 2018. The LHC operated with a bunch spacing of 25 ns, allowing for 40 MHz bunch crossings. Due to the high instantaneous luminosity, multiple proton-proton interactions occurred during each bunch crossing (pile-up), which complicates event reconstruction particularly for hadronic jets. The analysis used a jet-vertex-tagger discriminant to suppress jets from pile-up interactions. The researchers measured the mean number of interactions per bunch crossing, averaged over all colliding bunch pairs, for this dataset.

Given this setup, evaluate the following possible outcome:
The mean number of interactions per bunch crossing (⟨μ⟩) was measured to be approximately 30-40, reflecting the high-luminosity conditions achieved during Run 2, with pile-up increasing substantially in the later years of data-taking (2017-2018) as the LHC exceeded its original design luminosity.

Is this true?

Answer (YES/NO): YES